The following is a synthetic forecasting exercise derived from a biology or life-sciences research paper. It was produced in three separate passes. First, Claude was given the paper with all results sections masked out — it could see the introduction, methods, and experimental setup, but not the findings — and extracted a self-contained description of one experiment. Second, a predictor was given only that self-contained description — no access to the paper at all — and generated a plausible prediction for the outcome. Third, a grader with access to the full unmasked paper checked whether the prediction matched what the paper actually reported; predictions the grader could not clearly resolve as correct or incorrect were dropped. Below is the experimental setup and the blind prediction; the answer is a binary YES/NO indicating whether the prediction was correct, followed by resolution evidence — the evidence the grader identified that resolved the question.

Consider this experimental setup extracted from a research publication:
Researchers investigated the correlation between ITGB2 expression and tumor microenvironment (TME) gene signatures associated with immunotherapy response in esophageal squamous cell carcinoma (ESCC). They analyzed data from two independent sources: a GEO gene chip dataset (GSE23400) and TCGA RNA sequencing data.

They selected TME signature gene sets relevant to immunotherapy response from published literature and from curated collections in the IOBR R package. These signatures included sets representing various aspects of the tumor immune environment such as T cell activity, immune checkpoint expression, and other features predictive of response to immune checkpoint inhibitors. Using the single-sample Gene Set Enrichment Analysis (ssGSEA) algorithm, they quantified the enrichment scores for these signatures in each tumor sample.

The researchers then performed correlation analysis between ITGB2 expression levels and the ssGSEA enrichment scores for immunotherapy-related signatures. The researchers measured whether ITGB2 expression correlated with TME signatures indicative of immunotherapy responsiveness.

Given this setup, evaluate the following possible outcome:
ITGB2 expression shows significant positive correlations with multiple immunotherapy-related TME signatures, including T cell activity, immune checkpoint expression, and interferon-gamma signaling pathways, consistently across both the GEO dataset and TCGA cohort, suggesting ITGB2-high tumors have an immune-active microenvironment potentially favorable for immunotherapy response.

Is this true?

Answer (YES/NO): YES